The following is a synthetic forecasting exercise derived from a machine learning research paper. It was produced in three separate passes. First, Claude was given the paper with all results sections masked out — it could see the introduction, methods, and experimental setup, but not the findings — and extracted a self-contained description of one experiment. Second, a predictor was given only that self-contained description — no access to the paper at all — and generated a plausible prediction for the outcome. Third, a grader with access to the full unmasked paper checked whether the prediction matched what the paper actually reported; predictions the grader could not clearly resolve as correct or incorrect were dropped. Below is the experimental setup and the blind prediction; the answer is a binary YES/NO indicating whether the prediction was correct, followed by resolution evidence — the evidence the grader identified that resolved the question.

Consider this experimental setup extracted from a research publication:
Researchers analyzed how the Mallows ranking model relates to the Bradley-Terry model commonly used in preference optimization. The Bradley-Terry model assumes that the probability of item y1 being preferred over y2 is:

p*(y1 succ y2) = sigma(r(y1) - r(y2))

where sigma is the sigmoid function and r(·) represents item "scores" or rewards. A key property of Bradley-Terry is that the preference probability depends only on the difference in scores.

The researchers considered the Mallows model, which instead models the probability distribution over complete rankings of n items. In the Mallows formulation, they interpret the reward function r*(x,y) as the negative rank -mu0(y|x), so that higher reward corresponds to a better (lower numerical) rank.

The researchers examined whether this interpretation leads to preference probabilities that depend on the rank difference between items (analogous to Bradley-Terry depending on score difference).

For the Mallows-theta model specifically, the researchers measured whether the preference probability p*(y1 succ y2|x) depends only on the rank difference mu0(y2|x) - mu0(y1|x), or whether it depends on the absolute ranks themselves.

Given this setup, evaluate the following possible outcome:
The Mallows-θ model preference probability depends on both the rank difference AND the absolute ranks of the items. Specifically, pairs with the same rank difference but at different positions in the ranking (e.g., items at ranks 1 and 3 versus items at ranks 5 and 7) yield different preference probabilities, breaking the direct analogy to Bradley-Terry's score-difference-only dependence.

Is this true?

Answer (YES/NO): NO